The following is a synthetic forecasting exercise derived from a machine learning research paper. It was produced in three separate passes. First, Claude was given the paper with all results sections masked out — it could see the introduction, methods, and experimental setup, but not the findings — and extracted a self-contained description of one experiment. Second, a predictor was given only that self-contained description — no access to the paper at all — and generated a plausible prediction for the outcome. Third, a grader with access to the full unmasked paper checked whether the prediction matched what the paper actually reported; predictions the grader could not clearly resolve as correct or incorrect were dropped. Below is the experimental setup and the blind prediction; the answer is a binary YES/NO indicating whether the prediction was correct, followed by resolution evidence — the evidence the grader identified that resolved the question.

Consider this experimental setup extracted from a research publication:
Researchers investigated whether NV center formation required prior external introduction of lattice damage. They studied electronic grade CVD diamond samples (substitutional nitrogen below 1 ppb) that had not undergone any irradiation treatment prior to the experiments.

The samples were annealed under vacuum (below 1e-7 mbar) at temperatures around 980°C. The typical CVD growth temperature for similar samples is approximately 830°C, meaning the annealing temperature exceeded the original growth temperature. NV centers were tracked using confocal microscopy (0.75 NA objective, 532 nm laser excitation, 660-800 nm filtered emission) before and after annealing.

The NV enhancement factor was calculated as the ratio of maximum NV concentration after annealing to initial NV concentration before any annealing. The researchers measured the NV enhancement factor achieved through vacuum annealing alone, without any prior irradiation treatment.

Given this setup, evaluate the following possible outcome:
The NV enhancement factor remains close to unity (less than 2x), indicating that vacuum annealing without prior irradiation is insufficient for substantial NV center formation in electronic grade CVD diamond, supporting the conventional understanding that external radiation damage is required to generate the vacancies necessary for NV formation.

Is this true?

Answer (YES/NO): NO